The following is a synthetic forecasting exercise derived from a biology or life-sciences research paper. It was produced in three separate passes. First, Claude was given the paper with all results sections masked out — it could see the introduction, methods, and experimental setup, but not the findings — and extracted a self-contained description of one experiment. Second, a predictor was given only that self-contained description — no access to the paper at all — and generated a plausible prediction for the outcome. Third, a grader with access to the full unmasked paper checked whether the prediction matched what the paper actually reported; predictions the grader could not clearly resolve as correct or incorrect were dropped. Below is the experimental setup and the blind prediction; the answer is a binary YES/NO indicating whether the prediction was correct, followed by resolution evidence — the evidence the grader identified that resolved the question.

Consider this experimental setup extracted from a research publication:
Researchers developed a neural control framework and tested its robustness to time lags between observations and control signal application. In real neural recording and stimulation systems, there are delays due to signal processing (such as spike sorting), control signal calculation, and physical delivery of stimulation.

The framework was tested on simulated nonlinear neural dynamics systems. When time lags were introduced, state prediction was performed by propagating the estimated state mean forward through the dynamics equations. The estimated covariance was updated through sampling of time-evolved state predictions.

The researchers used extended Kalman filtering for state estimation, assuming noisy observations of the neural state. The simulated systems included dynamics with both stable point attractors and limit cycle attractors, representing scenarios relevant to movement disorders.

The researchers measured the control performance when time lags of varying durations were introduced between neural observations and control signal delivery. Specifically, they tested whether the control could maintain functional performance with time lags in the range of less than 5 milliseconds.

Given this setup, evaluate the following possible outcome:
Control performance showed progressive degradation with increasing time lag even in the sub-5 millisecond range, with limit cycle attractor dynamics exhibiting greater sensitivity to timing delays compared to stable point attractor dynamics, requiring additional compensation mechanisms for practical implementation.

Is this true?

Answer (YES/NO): NO